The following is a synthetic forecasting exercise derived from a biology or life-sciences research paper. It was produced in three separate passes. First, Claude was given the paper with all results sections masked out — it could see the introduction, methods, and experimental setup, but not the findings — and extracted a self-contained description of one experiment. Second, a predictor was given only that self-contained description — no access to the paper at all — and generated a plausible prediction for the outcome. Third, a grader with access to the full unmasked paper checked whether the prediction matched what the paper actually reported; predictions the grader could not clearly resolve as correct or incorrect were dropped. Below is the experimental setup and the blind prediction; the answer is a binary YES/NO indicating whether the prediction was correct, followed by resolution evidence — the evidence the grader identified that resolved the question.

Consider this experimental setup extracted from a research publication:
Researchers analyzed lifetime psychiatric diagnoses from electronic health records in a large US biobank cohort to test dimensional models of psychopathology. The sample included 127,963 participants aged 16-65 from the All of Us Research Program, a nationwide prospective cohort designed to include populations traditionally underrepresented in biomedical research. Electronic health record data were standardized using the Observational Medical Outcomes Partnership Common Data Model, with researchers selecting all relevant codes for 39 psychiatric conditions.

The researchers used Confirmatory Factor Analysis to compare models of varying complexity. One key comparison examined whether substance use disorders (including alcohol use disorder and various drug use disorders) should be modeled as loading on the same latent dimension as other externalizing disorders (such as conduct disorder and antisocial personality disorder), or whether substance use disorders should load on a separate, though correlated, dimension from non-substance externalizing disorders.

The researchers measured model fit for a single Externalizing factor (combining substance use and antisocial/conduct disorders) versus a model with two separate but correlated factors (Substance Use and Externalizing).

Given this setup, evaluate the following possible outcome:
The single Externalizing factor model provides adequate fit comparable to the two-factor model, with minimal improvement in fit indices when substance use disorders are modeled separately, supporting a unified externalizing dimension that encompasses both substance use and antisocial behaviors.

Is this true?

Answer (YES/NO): NO